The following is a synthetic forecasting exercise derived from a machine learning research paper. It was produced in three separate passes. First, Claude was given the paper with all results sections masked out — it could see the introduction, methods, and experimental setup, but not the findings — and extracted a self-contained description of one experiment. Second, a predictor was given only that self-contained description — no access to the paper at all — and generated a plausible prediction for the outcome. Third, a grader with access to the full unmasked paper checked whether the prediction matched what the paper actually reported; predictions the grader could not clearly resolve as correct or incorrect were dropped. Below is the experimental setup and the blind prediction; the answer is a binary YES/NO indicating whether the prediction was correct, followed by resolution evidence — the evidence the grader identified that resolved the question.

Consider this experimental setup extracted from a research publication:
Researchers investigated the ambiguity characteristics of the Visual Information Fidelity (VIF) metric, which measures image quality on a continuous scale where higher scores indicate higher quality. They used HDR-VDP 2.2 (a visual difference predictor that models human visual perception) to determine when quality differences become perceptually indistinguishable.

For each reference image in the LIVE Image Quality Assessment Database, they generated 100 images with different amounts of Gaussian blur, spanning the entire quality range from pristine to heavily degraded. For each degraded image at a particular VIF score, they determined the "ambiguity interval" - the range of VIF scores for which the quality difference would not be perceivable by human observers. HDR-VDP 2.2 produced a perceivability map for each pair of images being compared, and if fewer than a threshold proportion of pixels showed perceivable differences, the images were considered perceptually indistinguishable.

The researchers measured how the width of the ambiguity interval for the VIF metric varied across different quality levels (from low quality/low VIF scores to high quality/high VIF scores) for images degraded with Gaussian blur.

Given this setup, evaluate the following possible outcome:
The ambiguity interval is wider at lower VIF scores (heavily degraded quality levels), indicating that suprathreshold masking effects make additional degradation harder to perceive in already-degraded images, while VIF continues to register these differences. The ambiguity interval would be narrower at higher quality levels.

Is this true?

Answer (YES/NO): NO